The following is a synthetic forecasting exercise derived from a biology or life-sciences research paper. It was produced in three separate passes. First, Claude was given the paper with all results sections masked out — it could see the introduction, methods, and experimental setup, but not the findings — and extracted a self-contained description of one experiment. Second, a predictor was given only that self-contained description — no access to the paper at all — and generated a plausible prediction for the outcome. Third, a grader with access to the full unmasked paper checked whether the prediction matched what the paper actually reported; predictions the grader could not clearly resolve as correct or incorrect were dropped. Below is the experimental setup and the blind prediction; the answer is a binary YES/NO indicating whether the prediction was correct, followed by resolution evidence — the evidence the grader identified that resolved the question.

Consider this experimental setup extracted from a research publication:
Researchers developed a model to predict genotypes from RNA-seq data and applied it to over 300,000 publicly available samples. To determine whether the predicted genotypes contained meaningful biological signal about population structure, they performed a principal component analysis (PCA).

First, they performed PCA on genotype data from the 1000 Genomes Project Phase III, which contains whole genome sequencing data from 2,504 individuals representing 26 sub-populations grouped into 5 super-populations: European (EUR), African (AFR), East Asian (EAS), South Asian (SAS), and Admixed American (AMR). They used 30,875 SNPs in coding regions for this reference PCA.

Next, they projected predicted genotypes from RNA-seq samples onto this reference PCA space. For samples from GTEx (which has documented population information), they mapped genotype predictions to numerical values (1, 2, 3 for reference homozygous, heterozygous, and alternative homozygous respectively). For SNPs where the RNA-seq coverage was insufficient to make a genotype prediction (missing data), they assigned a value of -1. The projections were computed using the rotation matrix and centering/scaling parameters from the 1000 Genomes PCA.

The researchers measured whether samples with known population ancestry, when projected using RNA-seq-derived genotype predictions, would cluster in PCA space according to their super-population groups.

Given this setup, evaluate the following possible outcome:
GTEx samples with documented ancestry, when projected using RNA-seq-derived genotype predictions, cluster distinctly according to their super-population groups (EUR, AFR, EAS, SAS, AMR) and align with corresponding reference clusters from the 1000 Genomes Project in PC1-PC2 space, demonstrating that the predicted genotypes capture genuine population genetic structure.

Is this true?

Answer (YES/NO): NO